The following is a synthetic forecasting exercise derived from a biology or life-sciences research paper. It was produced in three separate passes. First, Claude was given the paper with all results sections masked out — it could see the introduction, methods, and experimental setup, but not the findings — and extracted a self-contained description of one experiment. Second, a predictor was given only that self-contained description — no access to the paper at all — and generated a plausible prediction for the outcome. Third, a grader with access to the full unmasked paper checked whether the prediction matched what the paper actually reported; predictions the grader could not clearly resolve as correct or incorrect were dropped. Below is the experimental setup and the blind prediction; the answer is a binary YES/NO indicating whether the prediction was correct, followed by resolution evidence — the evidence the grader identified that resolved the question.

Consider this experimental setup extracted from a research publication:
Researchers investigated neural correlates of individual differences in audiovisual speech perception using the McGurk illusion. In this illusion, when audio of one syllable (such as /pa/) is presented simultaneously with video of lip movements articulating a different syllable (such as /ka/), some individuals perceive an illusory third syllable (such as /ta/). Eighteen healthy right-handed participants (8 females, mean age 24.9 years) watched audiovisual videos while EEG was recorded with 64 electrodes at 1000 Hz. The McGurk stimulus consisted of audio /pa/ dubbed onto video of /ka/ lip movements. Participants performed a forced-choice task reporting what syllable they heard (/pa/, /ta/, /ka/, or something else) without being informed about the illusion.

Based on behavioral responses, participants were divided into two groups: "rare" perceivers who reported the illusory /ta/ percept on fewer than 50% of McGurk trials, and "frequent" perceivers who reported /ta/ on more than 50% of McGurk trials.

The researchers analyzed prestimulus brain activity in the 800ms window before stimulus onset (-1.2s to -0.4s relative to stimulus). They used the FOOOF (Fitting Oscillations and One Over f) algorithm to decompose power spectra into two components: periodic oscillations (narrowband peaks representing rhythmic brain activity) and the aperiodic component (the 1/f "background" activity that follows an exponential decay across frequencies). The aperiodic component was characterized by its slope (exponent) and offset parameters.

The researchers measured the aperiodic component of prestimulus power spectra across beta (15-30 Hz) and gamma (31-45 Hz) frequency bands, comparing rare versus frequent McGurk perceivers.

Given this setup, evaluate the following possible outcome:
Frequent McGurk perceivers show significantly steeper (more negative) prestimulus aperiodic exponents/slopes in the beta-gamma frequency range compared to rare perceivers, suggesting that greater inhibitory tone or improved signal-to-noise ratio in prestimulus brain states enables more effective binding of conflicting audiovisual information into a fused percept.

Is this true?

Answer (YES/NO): NO